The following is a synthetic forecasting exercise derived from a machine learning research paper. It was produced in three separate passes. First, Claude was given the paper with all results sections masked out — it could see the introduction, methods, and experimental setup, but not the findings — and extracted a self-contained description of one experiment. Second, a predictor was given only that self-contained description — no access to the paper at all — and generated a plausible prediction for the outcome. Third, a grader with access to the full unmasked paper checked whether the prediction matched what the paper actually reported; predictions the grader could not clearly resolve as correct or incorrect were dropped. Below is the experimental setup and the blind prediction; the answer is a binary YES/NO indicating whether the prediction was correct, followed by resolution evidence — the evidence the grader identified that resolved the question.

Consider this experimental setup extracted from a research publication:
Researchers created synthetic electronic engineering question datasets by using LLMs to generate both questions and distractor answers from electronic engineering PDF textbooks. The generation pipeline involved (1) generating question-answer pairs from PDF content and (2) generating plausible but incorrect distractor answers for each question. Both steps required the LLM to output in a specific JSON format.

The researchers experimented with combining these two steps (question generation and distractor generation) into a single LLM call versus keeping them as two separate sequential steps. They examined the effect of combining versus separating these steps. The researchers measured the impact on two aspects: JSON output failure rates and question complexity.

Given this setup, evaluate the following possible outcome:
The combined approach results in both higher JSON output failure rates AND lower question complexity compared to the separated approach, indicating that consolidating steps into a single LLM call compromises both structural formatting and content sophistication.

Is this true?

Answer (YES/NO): YES